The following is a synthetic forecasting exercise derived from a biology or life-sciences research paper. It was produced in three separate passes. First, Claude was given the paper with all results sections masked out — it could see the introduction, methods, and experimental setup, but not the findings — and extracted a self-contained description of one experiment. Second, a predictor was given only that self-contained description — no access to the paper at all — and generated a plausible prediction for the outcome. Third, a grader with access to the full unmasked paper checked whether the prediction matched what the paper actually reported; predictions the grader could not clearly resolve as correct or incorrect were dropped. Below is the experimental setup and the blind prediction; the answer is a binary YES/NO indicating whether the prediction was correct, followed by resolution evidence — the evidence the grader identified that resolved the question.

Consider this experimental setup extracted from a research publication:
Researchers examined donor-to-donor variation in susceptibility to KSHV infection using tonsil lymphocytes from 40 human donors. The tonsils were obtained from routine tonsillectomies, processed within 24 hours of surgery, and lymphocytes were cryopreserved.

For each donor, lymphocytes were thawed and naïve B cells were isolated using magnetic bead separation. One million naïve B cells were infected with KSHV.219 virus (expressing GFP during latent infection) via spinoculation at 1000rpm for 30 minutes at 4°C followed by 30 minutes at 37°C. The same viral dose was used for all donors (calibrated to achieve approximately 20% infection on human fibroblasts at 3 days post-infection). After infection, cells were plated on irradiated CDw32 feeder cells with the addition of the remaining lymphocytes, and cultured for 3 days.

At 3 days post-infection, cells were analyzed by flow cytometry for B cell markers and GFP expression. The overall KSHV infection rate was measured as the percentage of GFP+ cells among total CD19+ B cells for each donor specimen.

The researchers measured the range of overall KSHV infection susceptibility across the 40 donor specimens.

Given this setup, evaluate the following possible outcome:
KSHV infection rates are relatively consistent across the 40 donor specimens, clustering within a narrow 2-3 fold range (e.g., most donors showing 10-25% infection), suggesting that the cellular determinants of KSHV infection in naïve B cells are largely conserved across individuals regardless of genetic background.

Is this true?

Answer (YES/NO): NO